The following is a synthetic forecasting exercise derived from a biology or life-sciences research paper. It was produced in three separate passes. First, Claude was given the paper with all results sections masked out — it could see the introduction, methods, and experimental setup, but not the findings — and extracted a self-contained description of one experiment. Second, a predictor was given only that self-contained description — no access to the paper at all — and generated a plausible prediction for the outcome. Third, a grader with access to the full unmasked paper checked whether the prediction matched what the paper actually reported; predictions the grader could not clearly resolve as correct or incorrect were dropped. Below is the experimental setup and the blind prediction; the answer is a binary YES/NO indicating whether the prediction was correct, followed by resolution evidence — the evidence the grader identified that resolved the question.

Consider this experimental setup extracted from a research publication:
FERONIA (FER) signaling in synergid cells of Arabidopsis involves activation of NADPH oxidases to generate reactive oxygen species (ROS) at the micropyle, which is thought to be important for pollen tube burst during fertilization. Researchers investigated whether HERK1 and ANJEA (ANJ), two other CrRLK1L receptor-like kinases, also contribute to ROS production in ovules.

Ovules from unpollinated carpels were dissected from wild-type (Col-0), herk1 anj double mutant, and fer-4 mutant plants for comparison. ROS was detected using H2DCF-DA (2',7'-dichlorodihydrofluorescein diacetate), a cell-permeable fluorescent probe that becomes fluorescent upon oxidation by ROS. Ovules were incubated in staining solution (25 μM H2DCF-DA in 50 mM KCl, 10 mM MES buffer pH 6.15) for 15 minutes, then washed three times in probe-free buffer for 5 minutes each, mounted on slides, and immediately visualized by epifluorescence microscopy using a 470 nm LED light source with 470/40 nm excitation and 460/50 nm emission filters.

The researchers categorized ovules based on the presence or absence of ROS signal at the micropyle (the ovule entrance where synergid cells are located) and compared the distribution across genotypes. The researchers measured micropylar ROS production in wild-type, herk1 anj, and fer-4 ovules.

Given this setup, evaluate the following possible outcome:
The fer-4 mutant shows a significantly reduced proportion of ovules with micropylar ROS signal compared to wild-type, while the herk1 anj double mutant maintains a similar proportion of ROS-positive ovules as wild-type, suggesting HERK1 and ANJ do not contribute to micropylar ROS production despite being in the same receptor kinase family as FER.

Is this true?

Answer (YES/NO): YES